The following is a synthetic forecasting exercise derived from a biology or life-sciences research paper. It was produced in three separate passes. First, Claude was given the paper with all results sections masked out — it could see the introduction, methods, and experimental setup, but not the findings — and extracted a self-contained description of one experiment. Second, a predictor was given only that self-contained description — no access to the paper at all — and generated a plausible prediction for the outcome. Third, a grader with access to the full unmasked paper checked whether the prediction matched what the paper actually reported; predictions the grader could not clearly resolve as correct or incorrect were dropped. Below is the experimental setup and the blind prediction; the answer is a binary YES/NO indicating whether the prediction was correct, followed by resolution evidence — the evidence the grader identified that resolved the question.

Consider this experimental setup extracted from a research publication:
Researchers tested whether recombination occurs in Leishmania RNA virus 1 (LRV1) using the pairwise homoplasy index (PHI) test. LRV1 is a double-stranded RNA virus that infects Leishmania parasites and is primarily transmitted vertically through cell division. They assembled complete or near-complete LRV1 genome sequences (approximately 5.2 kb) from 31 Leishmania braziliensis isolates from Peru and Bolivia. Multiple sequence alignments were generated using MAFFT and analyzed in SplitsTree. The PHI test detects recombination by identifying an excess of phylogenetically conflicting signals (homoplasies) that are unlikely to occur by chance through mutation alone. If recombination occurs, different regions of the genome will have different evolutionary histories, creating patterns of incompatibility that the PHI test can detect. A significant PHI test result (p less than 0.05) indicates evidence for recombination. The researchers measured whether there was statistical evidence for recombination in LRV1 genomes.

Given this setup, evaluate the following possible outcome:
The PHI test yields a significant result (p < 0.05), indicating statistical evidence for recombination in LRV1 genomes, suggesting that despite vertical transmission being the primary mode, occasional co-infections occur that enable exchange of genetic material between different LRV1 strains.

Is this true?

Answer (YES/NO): NO